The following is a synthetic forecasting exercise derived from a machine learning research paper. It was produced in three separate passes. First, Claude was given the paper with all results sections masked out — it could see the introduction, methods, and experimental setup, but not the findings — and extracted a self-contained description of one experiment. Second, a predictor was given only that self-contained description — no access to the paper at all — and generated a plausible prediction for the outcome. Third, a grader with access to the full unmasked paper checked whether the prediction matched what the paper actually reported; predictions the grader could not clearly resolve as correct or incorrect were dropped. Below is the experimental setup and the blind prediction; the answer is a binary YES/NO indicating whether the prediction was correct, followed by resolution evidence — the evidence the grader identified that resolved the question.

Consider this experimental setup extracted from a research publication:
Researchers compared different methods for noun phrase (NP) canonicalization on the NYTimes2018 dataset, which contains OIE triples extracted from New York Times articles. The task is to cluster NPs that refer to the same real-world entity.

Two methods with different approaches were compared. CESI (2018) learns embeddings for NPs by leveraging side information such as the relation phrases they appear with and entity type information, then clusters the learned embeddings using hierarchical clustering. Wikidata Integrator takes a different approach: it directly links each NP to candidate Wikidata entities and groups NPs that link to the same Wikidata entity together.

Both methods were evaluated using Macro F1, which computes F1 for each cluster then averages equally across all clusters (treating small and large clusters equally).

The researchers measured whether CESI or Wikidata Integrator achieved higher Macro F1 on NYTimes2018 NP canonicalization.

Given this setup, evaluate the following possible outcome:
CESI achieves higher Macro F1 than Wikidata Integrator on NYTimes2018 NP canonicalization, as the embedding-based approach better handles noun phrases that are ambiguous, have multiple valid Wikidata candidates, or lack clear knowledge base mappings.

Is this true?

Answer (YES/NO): YES